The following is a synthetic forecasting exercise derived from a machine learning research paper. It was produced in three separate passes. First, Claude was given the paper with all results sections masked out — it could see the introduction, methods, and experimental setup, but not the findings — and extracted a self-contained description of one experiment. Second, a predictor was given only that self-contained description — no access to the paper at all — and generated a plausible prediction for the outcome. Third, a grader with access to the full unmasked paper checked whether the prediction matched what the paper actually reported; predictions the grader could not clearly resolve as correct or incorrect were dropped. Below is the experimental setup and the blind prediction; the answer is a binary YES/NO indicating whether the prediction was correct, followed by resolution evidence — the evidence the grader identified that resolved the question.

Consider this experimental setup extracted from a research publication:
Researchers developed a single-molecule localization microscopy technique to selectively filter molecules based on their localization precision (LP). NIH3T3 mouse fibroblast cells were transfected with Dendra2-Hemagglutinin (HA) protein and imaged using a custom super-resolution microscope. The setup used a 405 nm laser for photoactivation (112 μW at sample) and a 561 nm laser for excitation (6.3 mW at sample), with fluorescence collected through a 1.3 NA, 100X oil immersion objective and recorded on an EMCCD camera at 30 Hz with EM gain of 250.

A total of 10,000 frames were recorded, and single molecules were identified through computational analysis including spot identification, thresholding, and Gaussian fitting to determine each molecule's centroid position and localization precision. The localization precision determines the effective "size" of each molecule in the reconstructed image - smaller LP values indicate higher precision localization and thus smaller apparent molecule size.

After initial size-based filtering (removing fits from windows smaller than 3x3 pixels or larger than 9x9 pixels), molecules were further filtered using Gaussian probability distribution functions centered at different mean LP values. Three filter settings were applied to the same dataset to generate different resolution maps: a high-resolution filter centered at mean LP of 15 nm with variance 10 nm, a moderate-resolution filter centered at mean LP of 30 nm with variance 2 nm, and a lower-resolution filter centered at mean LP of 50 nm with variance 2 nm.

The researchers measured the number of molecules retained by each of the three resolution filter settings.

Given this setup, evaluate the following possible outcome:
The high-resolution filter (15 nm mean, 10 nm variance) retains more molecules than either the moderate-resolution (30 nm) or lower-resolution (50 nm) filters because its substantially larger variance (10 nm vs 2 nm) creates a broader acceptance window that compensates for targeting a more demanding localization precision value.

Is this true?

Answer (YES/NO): NO